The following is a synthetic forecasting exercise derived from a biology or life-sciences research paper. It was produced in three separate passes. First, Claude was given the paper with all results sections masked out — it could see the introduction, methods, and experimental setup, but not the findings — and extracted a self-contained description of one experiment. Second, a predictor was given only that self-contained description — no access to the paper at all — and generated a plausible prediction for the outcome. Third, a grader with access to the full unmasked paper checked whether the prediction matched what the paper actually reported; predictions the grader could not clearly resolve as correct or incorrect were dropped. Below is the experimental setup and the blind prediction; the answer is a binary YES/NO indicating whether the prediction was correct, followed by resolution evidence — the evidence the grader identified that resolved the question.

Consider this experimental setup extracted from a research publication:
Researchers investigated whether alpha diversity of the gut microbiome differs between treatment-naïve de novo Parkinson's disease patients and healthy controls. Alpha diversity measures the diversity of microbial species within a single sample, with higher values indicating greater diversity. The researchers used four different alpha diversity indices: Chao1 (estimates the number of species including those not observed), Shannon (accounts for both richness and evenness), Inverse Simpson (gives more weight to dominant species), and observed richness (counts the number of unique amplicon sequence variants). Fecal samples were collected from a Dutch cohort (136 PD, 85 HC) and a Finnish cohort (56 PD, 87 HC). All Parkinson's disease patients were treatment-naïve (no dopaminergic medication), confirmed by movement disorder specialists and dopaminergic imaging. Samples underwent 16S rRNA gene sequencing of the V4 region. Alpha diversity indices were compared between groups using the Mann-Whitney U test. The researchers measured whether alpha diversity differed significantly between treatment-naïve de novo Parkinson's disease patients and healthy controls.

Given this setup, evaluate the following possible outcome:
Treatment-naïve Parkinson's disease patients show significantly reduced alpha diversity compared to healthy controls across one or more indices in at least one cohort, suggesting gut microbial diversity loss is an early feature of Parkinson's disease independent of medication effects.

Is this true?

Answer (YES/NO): NO